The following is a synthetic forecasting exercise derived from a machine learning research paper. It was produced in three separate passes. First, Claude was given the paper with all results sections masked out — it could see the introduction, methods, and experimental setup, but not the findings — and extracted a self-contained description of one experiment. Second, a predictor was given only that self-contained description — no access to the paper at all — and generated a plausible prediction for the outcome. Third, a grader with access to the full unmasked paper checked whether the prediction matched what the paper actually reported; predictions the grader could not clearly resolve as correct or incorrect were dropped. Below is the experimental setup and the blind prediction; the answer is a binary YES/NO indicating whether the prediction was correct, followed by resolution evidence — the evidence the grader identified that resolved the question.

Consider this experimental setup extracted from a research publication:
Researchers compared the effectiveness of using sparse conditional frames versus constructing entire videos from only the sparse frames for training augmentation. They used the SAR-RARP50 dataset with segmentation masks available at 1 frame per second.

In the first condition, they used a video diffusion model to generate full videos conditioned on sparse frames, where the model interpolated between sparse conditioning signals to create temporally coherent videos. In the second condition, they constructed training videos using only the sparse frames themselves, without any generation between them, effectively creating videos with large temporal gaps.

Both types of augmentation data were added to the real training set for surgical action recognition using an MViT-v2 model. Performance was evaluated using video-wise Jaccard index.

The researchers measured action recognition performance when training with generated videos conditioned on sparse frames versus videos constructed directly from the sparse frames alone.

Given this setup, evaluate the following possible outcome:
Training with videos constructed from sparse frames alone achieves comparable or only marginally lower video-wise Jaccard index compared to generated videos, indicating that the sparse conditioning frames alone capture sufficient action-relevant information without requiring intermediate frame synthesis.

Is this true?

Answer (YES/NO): NO